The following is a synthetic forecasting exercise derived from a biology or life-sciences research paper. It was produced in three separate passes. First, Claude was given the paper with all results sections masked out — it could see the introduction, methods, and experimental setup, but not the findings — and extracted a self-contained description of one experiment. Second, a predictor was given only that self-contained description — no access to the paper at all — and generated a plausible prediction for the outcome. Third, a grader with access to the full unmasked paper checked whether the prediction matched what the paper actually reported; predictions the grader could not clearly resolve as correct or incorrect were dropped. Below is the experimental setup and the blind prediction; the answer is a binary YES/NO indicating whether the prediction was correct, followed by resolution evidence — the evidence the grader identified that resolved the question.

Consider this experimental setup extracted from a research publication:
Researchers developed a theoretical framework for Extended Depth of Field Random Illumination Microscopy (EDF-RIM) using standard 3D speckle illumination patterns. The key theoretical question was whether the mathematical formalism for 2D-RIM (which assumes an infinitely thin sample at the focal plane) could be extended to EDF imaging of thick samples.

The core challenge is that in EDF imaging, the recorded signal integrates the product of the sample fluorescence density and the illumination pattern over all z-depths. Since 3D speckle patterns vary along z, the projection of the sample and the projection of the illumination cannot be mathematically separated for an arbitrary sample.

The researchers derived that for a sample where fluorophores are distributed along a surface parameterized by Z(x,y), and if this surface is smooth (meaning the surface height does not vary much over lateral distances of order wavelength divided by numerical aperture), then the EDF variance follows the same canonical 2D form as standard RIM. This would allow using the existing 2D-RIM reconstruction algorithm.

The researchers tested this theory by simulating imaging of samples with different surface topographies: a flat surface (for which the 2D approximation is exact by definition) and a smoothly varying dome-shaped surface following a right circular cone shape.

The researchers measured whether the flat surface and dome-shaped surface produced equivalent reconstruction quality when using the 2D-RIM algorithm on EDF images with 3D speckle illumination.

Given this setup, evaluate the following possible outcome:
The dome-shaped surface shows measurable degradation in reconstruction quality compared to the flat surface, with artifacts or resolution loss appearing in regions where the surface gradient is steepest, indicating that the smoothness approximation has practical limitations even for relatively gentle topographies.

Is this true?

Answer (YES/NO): NO